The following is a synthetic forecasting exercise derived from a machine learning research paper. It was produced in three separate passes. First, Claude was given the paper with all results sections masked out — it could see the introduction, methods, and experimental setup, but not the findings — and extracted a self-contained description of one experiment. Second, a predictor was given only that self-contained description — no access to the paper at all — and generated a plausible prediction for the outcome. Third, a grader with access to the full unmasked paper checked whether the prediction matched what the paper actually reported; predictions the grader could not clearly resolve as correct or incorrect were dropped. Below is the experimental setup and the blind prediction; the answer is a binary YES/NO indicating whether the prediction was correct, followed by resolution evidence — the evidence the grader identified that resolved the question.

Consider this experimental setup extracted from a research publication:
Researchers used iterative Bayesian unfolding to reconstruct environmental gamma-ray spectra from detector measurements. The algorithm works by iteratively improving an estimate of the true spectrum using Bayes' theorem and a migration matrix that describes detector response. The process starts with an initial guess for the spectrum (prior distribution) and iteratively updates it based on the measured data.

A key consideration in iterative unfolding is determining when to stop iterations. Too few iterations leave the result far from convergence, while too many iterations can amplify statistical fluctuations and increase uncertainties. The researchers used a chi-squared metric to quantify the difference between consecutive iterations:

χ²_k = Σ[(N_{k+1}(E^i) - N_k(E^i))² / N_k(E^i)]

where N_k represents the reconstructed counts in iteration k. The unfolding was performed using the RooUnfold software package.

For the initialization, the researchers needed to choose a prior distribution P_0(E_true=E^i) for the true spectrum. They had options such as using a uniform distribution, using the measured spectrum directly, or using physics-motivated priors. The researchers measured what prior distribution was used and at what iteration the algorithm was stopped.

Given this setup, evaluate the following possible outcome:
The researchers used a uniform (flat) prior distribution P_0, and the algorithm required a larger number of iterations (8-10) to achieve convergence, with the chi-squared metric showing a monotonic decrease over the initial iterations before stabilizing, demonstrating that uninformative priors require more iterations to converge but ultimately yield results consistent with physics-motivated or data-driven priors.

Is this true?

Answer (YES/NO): NO